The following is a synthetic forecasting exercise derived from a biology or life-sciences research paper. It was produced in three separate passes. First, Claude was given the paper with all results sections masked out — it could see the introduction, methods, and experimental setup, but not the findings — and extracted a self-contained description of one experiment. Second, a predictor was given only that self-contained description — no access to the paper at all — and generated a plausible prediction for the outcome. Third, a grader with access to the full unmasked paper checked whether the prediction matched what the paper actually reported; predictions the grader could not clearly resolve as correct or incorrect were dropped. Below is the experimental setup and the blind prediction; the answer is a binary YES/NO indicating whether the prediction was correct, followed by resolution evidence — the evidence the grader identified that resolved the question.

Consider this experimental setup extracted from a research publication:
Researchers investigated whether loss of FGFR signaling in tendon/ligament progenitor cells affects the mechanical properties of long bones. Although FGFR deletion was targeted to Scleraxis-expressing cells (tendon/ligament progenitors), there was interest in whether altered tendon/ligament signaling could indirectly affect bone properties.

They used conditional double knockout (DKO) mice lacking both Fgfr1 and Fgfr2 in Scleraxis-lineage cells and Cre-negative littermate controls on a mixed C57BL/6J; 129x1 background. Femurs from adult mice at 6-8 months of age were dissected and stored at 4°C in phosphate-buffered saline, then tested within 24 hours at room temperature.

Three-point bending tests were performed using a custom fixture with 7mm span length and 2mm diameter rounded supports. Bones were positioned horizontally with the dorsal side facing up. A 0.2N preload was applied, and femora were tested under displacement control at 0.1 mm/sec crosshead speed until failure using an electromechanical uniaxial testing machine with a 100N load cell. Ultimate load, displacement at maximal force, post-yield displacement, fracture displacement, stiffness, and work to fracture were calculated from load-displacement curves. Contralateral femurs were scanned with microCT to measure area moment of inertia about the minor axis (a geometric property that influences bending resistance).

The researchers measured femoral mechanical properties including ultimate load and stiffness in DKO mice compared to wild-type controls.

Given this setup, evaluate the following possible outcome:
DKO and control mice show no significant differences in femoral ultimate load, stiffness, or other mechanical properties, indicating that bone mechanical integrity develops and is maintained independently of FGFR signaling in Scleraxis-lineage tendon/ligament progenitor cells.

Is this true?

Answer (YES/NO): NO